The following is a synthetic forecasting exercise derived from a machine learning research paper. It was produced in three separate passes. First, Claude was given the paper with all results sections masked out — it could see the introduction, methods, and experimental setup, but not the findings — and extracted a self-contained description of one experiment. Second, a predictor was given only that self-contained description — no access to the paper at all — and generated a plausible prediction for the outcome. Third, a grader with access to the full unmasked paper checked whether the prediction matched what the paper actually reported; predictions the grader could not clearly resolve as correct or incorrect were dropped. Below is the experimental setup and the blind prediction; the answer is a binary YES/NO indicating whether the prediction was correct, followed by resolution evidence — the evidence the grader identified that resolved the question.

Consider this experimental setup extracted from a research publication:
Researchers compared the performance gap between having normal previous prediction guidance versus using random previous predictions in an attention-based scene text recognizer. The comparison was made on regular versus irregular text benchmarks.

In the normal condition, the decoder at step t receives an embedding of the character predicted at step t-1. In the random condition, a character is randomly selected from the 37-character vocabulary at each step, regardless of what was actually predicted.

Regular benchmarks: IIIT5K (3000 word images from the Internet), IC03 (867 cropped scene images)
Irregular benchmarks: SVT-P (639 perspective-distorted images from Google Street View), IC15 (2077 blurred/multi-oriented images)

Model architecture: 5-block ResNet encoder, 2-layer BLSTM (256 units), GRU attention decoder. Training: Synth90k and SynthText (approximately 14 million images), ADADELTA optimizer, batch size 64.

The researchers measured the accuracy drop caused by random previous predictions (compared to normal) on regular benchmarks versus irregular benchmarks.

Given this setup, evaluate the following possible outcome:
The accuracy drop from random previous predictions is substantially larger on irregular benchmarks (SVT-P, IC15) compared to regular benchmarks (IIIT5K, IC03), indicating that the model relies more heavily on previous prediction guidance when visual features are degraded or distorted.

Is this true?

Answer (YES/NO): YES